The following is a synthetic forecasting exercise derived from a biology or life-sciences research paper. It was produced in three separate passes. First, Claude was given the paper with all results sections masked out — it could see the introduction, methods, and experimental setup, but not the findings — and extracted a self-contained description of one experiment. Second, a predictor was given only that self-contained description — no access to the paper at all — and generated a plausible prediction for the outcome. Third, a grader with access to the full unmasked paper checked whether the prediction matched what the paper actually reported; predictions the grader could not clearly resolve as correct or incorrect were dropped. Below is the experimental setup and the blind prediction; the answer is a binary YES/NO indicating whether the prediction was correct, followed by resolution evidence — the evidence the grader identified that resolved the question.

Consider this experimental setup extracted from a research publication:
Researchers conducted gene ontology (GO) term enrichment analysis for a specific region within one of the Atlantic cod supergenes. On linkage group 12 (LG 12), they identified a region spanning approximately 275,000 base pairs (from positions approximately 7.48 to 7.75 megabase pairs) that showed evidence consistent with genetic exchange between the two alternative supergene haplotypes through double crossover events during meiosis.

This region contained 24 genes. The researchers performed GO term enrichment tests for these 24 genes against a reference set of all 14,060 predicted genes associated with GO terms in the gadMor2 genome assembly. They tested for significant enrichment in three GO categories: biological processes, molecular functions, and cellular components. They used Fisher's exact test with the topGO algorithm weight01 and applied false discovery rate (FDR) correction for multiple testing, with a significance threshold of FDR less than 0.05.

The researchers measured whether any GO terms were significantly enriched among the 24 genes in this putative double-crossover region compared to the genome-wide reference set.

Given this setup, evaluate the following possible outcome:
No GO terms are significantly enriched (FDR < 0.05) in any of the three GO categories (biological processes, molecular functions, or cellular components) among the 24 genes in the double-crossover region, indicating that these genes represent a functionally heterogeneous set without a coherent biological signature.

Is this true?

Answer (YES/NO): NO